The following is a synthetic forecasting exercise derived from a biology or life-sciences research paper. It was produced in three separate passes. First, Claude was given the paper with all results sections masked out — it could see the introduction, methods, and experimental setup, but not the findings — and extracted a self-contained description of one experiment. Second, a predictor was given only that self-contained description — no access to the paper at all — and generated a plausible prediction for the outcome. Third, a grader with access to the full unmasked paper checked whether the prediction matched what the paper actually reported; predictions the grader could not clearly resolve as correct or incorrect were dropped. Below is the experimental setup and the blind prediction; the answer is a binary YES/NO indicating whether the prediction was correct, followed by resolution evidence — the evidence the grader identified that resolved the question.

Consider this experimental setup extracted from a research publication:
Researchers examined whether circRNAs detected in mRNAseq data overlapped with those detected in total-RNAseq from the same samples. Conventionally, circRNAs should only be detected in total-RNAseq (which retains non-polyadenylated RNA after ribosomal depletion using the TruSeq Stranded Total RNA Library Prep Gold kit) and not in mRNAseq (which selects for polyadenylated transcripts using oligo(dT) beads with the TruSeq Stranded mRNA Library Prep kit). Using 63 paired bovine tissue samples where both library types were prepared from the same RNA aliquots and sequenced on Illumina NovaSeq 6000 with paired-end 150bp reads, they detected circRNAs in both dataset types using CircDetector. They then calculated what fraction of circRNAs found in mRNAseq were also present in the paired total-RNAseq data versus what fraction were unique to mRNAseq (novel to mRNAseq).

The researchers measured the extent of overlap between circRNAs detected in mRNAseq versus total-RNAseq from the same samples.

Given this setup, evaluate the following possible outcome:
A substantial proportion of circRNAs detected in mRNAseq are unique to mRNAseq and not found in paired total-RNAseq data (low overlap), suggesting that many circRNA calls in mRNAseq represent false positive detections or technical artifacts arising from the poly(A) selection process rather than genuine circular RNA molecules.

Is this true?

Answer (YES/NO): YES